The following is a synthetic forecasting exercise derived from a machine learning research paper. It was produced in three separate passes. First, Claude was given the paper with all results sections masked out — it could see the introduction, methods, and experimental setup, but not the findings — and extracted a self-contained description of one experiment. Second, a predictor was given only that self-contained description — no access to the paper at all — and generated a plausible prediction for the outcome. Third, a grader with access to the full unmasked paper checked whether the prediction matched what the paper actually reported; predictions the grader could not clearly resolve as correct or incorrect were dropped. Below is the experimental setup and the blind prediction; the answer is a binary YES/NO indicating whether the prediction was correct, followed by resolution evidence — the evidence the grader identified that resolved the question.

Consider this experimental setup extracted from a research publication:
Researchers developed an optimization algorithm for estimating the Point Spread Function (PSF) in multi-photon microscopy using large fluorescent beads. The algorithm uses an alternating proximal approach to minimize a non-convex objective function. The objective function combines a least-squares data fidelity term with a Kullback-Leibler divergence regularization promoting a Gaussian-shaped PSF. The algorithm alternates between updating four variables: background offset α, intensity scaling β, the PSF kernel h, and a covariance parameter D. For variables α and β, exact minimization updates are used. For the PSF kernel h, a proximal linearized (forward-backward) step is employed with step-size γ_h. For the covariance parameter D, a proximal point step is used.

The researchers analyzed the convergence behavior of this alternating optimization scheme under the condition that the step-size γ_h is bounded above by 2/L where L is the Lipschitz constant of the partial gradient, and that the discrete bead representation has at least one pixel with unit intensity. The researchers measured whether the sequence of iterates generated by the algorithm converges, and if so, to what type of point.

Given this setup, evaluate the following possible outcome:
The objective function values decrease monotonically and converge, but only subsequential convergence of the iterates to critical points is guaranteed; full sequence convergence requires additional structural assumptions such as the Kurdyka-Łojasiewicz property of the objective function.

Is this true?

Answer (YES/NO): NO